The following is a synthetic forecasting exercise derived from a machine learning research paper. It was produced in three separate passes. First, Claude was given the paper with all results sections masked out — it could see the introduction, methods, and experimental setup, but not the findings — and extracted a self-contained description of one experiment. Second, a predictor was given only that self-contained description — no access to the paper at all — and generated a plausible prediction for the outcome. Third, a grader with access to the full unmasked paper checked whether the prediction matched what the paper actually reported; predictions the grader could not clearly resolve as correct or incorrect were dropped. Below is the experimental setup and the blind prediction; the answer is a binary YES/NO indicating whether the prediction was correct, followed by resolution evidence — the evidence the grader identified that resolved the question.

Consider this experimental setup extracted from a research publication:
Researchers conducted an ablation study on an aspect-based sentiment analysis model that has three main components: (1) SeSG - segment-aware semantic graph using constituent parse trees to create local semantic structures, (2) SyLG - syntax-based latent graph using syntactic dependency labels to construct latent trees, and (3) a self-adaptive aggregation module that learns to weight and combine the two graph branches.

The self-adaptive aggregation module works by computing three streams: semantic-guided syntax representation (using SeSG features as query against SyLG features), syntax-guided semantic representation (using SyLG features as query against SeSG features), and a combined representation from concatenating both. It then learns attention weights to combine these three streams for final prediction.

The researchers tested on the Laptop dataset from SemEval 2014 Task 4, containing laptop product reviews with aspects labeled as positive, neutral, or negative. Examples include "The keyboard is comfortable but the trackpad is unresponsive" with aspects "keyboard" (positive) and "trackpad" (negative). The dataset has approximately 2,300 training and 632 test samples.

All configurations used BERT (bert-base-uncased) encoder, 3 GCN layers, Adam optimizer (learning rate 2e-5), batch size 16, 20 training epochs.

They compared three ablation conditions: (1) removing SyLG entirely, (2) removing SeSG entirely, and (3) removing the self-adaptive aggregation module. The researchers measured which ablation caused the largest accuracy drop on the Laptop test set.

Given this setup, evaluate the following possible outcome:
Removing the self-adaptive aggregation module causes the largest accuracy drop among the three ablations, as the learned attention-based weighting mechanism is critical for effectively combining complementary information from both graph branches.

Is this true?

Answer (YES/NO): NO